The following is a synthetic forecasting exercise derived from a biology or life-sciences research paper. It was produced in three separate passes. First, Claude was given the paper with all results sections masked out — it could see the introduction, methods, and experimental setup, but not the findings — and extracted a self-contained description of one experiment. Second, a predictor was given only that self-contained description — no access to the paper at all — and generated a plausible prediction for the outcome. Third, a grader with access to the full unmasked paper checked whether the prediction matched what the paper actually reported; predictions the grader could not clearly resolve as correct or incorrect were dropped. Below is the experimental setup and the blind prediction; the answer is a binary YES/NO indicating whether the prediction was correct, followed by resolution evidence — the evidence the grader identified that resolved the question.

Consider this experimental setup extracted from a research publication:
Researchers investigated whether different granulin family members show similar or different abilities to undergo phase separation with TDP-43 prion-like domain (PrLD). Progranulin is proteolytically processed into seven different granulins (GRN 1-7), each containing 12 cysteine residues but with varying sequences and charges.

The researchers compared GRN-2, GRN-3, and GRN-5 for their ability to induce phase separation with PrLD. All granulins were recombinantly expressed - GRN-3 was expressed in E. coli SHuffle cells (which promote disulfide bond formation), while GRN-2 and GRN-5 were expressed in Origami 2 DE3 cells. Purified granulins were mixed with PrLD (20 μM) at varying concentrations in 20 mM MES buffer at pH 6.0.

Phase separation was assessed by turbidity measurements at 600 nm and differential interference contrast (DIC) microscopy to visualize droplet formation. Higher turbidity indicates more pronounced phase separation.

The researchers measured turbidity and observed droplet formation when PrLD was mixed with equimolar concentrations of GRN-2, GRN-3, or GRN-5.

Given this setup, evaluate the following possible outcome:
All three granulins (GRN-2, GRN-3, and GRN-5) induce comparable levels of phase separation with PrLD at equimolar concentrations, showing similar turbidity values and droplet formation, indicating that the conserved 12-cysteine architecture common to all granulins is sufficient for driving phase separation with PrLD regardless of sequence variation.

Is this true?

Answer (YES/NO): NO